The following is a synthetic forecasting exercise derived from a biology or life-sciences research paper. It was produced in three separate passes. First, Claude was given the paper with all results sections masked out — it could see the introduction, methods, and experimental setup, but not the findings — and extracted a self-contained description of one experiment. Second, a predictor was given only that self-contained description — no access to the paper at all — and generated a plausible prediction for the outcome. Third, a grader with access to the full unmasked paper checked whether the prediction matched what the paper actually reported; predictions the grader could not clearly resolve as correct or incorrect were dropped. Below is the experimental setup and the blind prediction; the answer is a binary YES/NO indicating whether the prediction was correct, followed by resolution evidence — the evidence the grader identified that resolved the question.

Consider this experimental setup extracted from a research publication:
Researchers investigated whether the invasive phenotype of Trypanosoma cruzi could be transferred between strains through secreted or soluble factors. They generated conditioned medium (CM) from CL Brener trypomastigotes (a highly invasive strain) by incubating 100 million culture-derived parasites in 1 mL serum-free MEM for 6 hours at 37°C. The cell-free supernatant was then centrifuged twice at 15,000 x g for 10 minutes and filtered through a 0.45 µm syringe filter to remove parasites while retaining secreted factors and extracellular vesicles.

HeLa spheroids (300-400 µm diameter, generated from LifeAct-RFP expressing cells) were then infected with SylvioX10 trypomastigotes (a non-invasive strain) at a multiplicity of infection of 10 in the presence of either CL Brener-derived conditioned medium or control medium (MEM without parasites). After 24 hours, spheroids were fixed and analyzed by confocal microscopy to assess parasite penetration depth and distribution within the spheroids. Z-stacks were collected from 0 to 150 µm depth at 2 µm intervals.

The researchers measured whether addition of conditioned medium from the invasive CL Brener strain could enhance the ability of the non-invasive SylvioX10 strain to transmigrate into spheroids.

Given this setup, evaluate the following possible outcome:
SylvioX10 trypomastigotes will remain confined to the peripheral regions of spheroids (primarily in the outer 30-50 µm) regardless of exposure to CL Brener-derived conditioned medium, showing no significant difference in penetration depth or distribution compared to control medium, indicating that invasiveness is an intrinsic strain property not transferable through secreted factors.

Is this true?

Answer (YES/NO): YES